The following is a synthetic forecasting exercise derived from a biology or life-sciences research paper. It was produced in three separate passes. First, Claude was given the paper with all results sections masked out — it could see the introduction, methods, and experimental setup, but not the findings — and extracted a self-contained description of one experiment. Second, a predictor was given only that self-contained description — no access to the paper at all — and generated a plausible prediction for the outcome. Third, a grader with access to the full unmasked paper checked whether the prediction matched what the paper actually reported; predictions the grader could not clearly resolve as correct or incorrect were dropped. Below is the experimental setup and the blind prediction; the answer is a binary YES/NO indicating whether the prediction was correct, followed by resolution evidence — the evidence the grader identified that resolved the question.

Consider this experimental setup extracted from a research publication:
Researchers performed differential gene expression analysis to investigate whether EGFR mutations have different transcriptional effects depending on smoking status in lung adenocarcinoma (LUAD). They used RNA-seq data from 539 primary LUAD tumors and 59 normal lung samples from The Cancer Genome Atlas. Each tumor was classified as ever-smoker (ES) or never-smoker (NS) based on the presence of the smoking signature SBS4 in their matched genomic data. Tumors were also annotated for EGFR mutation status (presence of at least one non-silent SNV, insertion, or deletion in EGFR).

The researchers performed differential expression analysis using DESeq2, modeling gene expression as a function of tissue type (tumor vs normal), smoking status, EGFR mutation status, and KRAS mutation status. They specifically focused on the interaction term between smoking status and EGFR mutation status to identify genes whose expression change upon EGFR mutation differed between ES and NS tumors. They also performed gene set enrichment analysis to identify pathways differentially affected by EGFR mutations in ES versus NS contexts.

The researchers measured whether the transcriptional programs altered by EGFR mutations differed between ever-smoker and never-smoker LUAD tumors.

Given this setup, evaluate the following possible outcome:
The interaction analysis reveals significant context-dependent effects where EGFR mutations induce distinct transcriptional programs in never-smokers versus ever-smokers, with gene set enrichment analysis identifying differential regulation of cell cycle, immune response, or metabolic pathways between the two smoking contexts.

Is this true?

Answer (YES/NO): NO